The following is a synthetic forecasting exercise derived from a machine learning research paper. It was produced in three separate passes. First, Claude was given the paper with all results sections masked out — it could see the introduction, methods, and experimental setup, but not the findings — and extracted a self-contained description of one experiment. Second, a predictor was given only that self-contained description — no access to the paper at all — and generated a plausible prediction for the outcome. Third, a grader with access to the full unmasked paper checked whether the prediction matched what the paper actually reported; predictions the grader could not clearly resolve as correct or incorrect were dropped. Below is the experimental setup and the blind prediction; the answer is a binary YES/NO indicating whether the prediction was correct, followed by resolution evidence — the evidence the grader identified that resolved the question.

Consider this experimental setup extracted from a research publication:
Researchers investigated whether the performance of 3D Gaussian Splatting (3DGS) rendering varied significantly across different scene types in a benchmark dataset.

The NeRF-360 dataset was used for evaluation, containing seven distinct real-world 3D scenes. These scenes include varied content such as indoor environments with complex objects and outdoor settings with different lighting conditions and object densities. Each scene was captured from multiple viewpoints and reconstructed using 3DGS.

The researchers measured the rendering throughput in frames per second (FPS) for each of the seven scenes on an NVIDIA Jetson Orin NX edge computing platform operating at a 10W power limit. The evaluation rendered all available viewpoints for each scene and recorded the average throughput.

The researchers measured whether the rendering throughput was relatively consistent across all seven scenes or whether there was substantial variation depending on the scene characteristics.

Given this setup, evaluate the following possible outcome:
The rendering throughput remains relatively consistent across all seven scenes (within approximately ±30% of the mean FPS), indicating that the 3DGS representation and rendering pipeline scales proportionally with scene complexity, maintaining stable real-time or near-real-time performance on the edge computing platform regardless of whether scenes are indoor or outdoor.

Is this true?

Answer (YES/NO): NO